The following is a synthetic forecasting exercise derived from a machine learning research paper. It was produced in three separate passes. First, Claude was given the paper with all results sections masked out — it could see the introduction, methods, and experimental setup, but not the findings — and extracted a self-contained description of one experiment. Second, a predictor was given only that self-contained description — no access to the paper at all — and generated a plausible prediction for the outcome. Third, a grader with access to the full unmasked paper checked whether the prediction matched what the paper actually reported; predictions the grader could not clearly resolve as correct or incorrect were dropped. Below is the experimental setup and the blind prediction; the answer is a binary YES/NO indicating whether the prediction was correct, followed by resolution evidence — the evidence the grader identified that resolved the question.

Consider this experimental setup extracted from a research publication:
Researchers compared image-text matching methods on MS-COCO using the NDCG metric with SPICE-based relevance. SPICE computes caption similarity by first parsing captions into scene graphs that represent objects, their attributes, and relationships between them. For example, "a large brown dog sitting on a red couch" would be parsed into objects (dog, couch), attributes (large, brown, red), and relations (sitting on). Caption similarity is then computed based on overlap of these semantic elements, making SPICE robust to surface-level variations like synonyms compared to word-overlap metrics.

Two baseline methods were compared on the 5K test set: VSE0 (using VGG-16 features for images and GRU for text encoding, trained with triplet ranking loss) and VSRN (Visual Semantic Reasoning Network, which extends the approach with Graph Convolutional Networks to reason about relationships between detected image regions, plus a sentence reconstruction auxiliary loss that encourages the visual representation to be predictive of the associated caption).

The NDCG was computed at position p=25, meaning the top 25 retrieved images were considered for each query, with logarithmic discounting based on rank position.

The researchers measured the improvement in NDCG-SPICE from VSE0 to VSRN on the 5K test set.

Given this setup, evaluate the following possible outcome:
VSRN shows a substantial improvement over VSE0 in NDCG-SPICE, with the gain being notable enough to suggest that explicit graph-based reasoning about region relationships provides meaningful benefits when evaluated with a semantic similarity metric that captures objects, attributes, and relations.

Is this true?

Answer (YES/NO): NO